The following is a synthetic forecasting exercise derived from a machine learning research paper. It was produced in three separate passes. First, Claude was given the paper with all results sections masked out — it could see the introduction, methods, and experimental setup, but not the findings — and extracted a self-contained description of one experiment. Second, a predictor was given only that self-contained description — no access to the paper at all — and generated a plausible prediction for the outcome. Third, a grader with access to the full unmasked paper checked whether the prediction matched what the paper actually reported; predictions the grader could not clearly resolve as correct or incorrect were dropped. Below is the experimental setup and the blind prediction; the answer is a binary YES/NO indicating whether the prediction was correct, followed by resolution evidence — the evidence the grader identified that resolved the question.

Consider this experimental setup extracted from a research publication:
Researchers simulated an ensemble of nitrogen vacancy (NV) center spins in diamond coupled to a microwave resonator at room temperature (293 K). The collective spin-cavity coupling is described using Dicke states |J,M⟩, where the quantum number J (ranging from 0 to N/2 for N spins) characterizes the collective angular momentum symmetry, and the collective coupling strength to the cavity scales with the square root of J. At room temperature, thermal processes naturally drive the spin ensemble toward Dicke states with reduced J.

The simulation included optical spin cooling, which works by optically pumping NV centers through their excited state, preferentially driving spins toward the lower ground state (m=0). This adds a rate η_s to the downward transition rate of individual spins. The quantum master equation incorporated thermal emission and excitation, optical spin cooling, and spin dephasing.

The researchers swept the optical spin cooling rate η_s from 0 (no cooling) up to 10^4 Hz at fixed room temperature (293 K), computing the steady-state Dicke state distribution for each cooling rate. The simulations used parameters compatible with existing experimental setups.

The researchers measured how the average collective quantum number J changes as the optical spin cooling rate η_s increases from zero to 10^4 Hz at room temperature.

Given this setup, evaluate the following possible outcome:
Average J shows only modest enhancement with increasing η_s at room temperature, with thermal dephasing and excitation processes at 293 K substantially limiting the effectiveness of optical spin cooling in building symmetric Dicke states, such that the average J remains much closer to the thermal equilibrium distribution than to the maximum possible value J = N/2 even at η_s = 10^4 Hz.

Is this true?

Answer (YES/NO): NO